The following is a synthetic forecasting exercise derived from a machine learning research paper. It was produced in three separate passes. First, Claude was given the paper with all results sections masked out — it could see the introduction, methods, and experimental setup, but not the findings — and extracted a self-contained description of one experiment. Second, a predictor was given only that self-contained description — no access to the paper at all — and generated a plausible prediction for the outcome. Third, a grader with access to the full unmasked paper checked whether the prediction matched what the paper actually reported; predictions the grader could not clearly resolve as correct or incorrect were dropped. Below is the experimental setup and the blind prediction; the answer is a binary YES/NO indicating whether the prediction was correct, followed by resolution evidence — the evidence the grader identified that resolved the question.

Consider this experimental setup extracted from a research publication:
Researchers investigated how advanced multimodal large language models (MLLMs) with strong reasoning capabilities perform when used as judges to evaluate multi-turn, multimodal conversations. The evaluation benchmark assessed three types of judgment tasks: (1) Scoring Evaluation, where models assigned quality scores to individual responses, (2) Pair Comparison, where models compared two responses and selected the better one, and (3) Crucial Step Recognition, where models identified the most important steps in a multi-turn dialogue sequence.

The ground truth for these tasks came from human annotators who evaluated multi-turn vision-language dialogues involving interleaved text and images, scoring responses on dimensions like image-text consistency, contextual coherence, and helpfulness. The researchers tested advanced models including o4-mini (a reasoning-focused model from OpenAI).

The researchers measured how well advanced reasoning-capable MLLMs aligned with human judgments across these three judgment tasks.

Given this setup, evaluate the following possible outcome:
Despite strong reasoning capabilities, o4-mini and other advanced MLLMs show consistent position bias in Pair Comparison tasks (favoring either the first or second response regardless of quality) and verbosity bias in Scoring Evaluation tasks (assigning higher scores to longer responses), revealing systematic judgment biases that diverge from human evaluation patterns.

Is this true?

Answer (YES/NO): NO